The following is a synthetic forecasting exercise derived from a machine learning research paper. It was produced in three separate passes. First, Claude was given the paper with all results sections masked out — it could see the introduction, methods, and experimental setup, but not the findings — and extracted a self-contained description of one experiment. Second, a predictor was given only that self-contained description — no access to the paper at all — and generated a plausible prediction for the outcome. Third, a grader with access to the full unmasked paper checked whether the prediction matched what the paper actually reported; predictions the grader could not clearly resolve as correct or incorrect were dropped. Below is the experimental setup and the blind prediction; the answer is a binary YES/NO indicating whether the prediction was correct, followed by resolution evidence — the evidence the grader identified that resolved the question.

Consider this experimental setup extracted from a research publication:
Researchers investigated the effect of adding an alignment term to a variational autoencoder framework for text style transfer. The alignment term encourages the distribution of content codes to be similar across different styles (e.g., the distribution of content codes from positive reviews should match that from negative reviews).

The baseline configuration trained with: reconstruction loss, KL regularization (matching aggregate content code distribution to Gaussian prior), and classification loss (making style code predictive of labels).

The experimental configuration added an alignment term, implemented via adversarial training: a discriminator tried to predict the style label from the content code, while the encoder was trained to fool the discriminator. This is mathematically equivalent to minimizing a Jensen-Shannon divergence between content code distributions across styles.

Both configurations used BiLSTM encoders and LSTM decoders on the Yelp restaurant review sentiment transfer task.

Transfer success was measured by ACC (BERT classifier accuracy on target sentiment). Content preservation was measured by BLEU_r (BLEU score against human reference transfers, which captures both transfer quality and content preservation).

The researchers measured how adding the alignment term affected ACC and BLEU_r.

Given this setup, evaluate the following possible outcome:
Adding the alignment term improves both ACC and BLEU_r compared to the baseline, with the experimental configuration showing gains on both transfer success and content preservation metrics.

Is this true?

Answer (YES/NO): YES